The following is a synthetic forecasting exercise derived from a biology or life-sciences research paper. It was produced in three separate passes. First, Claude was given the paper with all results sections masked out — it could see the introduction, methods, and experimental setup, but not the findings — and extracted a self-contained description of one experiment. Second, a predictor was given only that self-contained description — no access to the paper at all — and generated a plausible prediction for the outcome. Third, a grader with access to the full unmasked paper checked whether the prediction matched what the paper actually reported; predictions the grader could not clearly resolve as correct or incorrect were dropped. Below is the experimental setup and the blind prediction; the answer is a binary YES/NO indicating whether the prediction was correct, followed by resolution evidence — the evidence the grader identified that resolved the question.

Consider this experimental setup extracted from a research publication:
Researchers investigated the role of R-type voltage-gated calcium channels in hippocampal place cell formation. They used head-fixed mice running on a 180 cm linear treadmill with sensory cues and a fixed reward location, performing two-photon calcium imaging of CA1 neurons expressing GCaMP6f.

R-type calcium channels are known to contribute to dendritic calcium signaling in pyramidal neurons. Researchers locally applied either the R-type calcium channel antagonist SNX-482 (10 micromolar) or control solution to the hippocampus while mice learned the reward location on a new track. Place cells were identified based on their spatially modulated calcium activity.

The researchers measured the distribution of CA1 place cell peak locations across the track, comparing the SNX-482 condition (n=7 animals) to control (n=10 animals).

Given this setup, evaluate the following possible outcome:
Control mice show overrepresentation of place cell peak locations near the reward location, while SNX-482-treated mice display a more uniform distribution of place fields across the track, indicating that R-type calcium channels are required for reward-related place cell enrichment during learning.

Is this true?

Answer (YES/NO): YES